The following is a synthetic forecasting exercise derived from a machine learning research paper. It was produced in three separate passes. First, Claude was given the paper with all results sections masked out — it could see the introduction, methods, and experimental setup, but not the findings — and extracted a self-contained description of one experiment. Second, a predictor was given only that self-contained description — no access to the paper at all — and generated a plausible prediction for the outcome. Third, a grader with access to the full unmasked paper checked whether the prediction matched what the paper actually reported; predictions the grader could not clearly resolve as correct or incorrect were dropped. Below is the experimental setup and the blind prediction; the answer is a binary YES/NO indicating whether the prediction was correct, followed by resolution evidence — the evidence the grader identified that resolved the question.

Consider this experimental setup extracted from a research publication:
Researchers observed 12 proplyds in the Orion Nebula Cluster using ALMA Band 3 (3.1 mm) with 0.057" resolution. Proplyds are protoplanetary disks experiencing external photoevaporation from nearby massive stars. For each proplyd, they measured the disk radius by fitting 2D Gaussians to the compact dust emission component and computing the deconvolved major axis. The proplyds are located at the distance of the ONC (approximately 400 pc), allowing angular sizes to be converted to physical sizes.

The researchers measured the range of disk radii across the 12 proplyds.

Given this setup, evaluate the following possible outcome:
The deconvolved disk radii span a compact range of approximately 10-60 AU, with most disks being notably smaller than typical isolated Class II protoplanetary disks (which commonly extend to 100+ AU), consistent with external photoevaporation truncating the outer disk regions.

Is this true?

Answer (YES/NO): NO